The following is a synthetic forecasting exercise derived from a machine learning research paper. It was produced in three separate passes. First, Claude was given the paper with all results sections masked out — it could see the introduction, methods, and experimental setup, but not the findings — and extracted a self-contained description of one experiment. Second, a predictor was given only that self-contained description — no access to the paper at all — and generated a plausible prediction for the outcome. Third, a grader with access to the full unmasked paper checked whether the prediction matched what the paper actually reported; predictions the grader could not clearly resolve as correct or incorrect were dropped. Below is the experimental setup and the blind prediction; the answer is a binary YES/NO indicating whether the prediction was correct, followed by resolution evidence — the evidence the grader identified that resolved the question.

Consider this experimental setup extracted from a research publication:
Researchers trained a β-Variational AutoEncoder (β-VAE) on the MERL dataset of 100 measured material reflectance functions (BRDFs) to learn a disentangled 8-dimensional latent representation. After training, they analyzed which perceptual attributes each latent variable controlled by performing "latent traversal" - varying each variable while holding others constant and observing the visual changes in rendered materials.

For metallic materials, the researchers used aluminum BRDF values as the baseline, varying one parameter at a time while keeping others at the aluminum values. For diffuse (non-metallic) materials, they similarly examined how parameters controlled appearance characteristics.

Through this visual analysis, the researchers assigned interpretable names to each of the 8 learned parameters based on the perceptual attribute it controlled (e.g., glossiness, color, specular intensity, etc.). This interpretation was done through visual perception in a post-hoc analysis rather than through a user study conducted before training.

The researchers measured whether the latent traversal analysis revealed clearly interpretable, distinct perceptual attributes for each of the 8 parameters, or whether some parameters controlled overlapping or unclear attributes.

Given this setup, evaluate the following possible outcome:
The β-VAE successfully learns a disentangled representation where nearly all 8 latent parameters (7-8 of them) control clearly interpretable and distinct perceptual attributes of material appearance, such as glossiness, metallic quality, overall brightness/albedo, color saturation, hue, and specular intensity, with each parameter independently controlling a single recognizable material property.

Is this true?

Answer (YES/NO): NO